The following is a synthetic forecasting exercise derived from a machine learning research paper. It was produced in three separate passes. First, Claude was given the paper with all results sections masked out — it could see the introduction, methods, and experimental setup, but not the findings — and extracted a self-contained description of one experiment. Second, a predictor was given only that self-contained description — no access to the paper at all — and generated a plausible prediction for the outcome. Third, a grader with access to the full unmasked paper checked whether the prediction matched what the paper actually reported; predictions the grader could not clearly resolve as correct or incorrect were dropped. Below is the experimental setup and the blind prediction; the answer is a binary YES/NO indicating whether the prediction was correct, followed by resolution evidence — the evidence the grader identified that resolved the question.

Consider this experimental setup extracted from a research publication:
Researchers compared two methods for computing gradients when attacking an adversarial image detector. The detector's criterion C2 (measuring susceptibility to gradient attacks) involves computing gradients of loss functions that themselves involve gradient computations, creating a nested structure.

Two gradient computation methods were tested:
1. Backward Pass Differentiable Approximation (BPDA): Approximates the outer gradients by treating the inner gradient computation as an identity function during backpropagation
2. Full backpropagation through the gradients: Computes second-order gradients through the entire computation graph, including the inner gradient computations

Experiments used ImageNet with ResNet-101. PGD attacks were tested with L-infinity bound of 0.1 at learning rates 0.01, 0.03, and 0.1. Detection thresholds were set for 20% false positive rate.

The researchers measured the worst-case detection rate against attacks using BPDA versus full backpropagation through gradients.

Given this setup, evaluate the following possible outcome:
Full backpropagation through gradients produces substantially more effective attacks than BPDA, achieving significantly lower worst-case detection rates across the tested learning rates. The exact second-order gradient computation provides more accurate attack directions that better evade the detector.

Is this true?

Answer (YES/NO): NO